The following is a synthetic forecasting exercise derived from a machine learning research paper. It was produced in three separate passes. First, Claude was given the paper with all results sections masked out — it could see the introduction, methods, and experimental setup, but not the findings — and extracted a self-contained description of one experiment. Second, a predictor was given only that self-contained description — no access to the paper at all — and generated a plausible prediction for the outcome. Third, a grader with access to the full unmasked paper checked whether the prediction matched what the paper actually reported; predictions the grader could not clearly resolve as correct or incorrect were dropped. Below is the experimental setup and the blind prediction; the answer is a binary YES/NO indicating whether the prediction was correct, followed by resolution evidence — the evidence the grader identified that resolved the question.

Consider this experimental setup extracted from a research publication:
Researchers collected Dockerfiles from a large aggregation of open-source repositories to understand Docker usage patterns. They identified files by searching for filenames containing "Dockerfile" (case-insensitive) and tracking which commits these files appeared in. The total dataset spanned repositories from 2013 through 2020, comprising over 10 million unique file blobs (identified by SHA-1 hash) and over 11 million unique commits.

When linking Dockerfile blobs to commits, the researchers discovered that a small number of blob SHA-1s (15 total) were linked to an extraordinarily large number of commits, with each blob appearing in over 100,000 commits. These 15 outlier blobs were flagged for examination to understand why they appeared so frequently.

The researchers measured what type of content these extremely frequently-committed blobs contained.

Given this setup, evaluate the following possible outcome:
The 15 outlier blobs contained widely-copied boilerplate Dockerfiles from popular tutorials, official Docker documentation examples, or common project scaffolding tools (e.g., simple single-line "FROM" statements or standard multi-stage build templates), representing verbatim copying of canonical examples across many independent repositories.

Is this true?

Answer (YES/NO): NO